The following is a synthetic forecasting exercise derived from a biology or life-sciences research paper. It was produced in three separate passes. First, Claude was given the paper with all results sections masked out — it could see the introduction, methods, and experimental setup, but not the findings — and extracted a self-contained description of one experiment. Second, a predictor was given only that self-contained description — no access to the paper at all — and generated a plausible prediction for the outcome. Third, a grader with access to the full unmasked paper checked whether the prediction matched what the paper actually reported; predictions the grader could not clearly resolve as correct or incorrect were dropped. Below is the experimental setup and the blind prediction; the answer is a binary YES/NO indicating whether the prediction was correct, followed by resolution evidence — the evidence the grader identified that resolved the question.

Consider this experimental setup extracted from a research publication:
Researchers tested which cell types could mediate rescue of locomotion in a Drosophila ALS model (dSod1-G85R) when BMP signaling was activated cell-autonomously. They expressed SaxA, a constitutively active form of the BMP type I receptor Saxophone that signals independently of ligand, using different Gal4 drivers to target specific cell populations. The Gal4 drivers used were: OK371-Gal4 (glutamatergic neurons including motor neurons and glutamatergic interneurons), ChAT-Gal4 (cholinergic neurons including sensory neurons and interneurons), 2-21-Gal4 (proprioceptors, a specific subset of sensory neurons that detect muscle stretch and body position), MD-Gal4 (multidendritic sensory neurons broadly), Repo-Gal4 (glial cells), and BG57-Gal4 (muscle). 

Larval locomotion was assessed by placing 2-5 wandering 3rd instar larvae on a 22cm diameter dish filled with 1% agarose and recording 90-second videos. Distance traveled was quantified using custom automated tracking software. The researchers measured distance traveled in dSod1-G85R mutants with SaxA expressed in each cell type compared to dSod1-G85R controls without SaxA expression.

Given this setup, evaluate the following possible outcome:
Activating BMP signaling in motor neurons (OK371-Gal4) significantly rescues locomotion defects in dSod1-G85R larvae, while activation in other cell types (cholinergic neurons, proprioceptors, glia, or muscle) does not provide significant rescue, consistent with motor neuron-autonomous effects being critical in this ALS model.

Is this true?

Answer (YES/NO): NO